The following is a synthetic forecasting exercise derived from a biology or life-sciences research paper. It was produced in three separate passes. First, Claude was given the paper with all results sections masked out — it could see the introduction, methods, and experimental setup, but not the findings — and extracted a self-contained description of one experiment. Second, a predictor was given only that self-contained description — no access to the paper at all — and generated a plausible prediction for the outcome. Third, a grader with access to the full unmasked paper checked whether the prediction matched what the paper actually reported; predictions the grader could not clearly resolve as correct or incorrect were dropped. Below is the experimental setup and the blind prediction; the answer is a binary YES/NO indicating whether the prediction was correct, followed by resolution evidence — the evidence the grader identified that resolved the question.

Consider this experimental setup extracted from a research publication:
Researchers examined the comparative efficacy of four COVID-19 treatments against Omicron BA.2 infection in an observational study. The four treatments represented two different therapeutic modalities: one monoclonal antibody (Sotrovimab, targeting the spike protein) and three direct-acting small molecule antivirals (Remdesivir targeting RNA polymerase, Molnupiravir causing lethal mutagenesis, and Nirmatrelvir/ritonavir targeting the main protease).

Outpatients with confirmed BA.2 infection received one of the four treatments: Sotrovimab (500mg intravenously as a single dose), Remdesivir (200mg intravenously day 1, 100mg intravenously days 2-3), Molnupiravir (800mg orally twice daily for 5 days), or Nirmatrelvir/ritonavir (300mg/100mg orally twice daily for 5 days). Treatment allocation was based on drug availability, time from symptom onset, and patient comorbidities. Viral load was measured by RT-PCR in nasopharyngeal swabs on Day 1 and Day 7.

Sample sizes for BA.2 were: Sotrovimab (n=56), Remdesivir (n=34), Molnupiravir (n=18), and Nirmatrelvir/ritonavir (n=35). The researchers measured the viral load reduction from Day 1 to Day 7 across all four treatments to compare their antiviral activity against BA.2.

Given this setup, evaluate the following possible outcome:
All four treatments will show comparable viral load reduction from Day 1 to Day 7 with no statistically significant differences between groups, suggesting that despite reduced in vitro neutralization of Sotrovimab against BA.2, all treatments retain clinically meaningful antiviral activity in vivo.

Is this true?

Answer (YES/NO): NO